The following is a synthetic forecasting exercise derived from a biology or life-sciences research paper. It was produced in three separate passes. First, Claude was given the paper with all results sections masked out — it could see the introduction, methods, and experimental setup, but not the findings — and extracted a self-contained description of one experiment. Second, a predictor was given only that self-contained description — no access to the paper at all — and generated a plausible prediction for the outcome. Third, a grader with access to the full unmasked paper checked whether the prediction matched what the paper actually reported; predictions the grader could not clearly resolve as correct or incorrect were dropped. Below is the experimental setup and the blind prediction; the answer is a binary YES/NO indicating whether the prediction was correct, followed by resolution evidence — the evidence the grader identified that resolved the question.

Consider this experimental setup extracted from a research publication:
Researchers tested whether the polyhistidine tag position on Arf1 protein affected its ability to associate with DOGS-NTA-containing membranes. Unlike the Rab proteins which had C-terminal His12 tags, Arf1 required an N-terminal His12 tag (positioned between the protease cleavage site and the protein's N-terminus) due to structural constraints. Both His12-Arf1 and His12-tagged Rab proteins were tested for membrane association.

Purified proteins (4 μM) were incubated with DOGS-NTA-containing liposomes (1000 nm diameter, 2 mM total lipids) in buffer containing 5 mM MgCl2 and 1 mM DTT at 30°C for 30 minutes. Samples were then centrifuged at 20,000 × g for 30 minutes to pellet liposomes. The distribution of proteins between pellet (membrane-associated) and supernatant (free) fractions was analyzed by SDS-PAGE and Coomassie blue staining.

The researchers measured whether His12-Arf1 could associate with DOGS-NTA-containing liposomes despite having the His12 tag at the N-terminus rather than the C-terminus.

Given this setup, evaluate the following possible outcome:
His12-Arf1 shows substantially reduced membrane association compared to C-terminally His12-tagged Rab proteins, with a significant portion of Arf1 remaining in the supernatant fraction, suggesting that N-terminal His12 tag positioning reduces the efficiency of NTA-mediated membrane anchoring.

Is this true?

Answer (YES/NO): NO